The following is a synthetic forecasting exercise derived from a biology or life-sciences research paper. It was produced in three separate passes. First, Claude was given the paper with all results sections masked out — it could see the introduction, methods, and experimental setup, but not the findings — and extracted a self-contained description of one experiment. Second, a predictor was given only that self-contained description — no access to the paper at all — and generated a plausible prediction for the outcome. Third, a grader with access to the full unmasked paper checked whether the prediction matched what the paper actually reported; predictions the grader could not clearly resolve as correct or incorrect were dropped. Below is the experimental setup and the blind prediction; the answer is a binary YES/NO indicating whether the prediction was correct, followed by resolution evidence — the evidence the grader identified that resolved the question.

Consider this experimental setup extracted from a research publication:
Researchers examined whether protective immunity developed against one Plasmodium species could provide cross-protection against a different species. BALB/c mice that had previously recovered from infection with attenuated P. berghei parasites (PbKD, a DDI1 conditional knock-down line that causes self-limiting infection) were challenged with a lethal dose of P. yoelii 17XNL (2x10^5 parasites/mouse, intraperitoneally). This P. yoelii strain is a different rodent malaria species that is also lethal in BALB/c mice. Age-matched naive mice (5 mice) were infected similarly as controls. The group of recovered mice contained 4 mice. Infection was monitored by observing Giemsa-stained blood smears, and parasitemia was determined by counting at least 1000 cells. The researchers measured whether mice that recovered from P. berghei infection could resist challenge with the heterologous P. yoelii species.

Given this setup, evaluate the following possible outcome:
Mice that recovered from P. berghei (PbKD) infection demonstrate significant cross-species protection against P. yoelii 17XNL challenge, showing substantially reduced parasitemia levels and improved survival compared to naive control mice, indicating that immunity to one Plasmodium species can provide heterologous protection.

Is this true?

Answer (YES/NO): YES